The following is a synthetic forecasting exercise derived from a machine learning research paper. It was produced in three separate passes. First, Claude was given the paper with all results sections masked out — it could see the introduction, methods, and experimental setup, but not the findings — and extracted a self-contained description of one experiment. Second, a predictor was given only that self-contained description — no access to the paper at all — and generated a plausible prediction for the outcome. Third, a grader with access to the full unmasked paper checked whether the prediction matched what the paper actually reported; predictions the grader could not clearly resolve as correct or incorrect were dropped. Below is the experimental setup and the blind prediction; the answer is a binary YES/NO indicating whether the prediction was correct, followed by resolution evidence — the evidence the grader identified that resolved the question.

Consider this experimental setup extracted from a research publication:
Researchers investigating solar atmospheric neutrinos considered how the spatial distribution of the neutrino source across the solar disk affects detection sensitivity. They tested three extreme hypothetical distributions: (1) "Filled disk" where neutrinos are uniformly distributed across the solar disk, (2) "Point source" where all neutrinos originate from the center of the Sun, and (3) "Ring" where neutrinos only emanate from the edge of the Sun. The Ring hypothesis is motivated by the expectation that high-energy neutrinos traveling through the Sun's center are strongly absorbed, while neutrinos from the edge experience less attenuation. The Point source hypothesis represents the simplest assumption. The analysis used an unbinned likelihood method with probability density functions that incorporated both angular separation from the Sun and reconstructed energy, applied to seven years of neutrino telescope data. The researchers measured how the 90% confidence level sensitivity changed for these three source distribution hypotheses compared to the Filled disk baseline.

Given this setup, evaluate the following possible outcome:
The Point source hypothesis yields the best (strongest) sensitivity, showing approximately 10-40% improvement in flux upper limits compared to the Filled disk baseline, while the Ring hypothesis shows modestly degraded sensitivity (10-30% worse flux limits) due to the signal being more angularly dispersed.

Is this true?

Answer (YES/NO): NO